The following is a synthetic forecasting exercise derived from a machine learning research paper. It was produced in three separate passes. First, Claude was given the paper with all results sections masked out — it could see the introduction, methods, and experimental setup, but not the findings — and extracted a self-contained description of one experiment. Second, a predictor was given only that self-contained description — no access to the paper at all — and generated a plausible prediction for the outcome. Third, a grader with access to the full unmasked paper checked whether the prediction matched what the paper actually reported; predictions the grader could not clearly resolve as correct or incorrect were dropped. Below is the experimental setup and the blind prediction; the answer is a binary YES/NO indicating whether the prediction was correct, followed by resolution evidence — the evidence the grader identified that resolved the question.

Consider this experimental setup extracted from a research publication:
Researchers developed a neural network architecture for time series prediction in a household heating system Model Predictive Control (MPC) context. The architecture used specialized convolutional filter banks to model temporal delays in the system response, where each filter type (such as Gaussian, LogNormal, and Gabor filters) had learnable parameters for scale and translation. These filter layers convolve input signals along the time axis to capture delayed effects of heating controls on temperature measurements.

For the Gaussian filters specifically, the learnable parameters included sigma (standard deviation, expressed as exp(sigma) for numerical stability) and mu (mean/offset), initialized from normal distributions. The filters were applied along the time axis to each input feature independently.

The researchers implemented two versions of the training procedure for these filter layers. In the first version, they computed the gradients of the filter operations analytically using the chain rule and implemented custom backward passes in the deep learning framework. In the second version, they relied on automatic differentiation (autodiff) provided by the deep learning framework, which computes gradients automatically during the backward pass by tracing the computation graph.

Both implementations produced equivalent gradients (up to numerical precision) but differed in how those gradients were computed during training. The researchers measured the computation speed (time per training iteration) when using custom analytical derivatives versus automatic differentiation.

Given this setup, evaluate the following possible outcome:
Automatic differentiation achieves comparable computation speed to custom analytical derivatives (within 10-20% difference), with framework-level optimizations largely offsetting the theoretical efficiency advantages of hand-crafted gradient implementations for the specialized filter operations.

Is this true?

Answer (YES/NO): NO